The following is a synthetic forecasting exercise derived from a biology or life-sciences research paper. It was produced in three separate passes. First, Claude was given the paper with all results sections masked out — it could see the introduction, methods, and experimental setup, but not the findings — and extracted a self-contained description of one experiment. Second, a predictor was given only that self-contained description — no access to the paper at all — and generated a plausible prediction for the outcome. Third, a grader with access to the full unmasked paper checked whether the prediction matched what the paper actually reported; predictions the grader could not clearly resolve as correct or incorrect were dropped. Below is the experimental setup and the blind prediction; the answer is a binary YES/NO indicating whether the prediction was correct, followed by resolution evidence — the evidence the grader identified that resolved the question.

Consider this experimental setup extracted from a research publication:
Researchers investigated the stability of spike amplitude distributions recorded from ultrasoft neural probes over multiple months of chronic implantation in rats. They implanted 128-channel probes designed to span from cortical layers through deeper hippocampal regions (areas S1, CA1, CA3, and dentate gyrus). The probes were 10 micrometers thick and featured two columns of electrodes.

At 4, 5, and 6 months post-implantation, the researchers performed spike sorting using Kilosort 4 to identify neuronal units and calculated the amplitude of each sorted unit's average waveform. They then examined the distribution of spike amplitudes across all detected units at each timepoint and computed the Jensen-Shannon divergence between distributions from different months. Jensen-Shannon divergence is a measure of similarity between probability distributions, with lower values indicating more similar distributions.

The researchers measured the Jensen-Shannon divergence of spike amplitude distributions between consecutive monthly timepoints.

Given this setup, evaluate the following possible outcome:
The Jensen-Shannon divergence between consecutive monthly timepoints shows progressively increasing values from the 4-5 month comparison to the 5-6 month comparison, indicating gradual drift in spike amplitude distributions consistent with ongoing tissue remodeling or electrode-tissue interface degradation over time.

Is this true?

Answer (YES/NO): NO